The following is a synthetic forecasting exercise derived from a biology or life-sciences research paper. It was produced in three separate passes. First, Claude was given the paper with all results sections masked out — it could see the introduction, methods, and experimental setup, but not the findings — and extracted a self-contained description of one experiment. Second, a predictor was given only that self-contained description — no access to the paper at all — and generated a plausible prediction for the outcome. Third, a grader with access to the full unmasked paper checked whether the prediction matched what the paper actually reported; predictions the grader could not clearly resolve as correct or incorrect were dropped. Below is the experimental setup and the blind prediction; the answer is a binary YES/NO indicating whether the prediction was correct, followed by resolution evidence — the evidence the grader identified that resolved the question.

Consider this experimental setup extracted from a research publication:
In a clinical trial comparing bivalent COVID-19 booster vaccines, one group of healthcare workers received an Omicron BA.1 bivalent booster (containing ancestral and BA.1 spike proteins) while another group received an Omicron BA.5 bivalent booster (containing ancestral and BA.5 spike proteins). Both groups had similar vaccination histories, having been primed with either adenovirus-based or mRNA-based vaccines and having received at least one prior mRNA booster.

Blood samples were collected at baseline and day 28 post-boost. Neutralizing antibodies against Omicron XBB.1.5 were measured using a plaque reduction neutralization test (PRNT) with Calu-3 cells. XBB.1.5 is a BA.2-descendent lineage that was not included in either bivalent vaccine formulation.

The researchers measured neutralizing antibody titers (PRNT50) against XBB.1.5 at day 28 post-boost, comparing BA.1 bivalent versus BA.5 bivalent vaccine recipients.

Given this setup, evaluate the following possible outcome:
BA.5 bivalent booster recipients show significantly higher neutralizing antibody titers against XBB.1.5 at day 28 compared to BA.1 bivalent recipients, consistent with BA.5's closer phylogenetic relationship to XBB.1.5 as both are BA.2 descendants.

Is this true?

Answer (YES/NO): NO